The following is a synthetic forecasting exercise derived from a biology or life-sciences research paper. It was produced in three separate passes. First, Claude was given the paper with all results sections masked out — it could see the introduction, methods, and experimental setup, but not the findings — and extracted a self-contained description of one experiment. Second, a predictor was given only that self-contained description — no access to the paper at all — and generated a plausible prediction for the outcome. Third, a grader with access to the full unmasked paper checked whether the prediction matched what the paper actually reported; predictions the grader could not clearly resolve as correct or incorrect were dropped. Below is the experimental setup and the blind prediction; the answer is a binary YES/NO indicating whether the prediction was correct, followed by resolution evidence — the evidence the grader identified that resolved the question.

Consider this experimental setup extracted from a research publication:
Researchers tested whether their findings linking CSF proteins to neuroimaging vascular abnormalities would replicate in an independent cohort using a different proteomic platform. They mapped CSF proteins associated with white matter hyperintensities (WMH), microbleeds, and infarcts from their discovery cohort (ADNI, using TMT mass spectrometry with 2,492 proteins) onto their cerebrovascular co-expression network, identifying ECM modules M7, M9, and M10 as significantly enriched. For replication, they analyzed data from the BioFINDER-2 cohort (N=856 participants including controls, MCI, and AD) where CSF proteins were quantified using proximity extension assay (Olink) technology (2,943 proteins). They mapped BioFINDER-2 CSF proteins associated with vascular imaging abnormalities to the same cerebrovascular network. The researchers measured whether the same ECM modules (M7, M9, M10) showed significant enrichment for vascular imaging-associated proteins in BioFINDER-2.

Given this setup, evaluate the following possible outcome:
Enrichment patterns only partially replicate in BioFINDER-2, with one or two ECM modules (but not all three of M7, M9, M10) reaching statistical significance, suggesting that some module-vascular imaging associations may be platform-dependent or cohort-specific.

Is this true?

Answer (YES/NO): NO